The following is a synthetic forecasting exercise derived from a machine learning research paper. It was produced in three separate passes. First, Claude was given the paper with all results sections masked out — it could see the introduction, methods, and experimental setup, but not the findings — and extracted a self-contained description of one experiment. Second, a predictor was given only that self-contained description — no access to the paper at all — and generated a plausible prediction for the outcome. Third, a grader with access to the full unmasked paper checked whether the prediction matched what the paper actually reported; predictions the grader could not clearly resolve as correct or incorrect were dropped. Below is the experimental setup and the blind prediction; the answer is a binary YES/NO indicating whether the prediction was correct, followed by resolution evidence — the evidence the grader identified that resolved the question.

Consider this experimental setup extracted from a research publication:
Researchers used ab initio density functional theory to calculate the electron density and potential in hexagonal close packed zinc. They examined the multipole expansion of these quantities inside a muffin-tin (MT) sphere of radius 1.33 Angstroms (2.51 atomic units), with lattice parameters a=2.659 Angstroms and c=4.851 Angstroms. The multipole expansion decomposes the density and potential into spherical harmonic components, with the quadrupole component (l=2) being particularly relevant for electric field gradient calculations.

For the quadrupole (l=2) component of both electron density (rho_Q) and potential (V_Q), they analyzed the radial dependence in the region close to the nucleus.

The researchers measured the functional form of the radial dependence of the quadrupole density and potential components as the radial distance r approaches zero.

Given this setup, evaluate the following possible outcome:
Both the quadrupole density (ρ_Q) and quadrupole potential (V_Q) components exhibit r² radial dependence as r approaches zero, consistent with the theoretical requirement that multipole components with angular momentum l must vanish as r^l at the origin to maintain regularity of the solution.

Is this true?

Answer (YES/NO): YES